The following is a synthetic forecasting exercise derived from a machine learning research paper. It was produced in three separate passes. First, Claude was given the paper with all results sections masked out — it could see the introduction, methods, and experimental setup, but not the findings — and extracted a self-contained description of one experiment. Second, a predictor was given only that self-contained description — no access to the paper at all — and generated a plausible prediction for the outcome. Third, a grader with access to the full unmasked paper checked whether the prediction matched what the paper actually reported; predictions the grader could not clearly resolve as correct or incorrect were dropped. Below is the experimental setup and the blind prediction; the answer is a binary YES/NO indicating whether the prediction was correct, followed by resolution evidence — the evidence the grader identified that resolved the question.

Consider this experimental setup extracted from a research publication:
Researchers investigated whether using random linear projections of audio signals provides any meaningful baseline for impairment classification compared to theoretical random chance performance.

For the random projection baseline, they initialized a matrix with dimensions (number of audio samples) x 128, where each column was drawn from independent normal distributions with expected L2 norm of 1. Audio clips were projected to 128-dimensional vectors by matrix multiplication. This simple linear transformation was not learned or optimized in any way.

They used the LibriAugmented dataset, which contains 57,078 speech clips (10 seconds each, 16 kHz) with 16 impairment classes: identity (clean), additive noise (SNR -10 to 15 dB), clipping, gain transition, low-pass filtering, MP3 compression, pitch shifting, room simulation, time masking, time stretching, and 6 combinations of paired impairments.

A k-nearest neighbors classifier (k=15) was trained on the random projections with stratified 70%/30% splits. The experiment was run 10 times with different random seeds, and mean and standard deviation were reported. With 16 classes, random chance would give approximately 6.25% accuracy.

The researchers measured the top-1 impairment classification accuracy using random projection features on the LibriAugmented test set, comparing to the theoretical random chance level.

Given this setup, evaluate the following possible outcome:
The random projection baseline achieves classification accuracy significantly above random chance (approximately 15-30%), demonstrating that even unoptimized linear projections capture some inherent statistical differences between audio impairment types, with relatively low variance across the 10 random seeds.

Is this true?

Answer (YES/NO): NO